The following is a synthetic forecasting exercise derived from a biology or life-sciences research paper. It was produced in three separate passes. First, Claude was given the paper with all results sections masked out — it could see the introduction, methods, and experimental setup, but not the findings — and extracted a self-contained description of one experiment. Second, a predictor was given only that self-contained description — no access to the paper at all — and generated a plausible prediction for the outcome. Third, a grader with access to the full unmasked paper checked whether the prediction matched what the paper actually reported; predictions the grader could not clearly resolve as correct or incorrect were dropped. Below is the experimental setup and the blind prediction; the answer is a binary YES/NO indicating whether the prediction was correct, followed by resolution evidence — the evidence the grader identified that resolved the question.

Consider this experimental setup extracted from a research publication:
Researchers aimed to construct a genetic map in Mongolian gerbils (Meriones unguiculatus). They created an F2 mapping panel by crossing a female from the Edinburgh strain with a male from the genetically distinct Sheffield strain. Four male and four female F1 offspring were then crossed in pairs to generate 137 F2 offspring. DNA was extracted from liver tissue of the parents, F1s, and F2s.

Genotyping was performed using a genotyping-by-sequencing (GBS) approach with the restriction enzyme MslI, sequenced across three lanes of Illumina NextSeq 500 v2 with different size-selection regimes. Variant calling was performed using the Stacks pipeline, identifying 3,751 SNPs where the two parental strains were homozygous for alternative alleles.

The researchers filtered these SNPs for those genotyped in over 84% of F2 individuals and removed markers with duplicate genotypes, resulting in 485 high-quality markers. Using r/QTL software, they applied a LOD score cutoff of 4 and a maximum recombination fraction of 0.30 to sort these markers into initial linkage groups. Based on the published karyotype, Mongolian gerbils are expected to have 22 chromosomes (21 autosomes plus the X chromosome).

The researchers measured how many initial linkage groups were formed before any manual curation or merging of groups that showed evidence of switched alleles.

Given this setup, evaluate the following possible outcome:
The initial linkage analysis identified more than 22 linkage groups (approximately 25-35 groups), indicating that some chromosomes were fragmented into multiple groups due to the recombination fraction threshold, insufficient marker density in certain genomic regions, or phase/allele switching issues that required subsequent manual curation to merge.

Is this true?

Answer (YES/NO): NO